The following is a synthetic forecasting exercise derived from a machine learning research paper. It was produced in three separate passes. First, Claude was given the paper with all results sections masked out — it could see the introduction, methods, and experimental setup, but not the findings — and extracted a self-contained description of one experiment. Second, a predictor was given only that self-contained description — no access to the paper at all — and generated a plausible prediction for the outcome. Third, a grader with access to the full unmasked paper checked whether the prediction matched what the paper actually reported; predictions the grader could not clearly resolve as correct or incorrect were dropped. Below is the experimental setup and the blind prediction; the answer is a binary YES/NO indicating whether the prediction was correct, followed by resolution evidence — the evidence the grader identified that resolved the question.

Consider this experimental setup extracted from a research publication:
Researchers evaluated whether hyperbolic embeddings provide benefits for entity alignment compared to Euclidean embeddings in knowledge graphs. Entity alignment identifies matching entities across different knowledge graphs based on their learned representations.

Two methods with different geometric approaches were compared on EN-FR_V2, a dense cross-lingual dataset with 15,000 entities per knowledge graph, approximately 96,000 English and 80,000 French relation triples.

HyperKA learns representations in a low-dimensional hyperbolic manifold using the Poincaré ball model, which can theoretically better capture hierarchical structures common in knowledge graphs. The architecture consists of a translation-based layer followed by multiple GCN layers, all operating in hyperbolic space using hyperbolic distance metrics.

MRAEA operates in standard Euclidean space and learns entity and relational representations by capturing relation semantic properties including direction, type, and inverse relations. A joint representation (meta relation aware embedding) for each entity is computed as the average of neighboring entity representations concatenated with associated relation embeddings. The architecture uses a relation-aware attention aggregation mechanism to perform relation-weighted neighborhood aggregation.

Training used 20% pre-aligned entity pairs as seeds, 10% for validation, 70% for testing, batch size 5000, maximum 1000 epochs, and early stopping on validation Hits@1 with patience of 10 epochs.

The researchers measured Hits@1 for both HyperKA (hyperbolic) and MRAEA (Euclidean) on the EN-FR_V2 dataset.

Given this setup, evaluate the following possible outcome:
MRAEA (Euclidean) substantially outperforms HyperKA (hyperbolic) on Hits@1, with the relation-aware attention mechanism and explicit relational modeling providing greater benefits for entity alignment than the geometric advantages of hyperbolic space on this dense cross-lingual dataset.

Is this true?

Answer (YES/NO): YES